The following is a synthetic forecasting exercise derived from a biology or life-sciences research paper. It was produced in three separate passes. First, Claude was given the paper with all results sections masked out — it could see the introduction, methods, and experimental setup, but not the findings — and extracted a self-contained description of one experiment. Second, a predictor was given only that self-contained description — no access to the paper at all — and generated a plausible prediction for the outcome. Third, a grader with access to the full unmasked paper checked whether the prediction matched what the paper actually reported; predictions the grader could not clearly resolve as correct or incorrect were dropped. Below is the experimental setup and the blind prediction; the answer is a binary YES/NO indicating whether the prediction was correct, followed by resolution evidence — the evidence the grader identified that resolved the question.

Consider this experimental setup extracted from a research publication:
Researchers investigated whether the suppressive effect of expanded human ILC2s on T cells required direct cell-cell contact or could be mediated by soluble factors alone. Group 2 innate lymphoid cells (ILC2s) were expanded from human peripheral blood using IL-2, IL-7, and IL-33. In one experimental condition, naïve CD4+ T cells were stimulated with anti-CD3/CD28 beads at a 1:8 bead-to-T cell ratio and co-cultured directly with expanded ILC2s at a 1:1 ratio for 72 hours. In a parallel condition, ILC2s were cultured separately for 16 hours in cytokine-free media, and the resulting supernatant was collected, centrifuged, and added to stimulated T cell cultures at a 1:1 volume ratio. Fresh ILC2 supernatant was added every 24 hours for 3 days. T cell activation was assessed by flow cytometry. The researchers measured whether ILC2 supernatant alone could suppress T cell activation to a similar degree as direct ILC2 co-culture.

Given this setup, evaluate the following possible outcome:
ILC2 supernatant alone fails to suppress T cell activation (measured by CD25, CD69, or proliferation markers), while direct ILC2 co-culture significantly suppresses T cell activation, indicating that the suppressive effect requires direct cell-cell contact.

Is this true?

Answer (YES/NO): NO